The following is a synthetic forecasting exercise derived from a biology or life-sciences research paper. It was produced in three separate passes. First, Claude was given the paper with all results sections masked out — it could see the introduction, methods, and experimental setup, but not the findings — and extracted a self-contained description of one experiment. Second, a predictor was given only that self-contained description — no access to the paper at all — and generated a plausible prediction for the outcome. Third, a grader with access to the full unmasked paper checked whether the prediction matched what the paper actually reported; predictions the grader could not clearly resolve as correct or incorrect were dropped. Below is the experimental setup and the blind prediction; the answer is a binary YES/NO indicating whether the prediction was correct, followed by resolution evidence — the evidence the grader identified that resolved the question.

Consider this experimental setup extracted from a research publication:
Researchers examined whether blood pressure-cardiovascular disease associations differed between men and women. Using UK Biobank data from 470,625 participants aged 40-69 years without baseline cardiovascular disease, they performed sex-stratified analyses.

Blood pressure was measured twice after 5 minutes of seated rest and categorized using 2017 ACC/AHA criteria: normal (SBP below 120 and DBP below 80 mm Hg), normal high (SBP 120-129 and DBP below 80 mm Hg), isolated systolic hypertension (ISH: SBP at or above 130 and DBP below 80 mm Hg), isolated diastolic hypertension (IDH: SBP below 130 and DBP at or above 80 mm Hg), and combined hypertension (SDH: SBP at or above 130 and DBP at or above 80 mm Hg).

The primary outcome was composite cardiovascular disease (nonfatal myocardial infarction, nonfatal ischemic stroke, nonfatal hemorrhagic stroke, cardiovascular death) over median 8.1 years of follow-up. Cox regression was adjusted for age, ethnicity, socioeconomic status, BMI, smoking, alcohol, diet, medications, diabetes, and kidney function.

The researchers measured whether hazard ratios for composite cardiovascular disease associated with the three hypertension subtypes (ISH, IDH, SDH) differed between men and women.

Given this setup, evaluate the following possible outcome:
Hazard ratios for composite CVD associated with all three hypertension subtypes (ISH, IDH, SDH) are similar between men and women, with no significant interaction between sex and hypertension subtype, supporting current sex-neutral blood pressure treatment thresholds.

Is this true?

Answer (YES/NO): NO